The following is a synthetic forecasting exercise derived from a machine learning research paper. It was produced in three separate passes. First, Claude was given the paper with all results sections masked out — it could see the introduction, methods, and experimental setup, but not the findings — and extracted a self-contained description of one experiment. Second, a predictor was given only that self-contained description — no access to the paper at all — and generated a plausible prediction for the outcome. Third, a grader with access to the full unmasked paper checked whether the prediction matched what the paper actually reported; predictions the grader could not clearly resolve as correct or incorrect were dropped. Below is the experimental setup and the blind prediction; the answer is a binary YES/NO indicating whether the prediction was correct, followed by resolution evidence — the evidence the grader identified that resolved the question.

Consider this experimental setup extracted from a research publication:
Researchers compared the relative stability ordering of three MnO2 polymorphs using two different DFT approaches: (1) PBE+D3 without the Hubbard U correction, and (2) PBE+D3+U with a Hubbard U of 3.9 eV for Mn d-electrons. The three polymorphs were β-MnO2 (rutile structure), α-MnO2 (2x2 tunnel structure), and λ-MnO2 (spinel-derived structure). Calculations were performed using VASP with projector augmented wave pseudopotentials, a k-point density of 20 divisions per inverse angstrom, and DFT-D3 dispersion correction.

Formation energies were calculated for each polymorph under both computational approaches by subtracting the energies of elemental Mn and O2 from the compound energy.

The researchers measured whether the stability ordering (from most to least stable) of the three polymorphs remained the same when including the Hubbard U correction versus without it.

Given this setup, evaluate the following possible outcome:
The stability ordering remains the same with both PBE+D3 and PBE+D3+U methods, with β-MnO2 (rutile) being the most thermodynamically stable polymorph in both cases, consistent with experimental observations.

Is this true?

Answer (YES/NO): NO